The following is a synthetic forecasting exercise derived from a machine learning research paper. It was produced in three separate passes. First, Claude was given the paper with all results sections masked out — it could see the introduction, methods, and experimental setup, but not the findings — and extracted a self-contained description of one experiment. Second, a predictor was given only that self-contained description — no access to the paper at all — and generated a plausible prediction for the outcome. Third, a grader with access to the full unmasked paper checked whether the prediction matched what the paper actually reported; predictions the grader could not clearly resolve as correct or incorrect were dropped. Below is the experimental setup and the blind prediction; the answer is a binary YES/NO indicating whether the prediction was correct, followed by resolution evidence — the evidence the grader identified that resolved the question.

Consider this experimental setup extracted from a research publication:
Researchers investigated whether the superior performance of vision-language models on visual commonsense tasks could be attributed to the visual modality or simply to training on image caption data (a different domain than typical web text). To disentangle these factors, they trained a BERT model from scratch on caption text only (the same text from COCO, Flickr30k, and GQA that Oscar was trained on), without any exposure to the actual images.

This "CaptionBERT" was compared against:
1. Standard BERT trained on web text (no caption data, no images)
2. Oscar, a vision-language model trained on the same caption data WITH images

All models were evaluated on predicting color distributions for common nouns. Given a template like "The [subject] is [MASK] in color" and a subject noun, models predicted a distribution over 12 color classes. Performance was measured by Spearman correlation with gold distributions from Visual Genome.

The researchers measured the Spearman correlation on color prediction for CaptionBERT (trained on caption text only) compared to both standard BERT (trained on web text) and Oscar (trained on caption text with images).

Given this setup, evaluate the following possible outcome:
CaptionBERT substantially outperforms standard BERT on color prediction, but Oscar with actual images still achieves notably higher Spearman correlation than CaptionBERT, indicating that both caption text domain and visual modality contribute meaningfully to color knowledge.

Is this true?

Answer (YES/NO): YES